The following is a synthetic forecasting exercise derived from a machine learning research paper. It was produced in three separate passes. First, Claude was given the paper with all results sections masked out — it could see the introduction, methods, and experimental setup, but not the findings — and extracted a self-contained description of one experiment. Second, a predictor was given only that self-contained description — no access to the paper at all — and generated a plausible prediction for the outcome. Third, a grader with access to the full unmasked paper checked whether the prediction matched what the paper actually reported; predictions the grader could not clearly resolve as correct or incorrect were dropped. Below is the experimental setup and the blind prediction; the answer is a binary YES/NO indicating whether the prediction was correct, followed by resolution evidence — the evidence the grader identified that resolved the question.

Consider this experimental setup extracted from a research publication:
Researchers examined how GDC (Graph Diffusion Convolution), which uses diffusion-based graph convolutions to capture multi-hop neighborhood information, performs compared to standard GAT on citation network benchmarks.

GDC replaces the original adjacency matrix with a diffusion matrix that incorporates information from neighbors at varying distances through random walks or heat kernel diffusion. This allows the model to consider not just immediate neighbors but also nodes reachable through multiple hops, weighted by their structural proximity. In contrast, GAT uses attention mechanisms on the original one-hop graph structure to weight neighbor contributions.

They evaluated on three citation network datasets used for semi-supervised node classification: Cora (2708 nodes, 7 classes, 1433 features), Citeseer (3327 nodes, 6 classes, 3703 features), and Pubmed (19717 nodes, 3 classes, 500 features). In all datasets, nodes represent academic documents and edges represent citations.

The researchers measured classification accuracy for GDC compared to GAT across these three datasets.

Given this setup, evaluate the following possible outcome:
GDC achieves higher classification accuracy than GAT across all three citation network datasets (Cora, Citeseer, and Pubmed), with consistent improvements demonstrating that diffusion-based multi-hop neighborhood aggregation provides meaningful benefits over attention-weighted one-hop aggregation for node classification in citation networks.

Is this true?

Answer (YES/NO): YES